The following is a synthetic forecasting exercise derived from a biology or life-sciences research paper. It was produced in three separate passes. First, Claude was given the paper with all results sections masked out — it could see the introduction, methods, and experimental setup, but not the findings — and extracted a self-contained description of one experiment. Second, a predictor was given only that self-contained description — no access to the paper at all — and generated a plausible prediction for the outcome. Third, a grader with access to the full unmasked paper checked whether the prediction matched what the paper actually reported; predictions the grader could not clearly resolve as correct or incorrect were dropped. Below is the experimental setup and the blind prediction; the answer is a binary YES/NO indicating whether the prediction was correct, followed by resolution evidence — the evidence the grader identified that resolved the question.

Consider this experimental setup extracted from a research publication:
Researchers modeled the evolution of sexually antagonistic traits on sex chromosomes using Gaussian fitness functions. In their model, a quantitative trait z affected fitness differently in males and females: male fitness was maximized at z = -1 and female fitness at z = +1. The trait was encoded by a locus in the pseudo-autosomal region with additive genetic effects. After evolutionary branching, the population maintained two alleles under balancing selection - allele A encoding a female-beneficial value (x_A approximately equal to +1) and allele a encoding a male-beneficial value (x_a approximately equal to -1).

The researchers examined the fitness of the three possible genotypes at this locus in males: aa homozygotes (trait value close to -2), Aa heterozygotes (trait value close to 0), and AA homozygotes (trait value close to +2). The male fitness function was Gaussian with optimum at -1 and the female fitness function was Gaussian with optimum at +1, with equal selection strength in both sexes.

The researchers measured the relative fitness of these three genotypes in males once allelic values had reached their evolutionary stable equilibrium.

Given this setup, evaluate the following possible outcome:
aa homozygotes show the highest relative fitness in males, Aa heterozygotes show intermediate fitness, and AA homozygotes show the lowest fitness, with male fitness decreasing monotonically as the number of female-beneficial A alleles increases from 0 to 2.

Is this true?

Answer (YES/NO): NO